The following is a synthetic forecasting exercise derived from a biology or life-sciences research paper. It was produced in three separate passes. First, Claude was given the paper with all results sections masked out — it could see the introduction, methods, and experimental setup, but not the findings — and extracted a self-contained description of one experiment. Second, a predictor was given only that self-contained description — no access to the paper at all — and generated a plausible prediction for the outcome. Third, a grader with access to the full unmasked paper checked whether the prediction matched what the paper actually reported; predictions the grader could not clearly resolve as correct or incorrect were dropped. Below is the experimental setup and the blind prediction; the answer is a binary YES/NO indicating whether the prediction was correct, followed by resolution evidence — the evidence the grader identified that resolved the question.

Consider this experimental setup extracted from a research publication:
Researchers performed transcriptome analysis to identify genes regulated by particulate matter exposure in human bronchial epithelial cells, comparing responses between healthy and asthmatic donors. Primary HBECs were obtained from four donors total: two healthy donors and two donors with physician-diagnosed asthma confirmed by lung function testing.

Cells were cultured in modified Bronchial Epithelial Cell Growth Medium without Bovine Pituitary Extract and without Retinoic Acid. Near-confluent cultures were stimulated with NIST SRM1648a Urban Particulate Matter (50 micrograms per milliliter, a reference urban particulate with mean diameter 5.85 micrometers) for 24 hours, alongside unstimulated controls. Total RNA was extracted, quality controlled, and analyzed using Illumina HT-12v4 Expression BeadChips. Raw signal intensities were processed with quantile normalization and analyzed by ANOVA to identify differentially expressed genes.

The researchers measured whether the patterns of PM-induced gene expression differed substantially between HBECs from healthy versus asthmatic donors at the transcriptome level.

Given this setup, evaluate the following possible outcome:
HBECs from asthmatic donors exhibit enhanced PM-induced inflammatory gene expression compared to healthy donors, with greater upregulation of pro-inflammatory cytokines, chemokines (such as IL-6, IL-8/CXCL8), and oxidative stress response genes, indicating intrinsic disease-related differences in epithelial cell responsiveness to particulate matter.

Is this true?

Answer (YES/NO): NO